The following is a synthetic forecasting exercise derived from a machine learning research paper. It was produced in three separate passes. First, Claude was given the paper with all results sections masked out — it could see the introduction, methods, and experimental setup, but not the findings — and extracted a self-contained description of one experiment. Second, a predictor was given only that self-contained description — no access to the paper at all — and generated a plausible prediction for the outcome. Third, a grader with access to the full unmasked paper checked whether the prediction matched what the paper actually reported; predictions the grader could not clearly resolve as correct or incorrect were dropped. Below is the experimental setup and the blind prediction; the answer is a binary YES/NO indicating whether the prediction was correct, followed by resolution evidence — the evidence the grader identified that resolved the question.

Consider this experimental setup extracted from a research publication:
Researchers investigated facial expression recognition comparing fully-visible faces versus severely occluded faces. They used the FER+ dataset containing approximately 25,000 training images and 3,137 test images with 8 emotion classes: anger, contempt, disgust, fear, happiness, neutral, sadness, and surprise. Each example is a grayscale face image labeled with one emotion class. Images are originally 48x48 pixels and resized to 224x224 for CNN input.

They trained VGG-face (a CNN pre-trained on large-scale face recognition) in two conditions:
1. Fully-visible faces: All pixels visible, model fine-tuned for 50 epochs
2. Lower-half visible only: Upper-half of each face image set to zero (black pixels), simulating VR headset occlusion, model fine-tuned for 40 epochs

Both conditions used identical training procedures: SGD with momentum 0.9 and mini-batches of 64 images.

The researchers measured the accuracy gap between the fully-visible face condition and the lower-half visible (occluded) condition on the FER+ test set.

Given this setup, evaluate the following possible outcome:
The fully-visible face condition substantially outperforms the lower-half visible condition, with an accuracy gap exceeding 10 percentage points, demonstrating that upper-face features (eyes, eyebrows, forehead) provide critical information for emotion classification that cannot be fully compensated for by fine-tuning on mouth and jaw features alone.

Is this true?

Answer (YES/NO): NO